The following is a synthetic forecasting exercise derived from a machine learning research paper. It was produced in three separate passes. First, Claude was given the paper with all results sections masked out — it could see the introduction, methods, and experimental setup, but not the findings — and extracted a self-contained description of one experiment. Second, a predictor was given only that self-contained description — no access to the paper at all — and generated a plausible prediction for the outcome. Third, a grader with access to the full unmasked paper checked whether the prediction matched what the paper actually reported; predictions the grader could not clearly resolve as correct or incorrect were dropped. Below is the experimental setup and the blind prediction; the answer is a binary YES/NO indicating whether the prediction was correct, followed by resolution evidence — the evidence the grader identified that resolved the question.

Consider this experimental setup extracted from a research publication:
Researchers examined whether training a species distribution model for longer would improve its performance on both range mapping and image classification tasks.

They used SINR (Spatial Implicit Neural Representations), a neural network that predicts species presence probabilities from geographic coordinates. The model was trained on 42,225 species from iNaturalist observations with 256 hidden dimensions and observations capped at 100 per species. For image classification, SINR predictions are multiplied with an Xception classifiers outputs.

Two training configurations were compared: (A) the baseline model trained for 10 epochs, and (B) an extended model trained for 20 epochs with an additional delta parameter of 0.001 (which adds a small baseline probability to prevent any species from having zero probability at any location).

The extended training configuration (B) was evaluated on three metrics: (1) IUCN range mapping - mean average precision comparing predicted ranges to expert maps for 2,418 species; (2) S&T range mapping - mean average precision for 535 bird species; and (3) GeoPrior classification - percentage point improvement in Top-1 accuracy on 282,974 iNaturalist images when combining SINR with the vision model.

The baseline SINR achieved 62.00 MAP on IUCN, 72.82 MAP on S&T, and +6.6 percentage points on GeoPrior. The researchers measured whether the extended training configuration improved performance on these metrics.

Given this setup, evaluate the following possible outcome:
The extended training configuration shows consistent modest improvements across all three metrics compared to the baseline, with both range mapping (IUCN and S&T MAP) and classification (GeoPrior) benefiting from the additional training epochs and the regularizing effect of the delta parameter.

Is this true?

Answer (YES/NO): YES